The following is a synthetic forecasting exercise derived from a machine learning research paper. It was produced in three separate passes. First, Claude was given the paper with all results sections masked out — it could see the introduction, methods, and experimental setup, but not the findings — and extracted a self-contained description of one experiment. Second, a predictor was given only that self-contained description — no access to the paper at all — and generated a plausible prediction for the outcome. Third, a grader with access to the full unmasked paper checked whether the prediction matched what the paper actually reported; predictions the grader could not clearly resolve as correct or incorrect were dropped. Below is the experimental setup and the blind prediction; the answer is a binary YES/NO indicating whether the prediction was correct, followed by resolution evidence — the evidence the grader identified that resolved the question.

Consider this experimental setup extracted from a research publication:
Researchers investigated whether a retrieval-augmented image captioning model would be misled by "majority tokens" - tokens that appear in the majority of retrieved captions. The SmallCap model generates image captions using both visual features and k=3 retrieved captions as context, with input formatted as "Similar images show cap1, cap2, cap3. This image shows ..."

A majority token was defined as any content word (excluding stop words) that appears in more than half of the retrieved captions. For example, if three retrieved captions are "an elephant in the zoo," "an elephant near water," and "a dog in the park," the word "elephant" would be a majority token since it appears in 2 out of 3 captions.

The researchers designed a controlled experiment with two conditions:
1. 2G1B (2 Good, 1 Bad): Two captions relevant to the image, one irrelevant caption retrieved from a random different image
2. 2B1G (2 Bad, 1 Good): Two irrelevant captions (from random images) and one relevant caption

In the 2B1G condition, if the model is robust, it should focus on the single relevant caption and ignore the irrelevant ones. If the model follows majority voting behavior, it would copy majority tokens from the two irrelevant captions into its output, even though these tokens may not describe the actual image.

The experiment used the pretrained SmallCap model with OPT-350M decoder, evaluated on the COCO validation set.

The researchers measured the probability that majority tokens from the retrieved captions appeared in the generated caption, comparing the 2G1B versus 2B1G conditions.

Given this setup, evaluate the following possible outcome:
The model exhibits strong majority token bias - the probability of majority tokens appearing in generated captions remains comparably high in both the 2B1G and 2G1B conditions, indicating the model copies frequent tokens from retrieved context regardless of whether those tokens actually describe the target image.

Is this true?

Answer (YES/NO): NO